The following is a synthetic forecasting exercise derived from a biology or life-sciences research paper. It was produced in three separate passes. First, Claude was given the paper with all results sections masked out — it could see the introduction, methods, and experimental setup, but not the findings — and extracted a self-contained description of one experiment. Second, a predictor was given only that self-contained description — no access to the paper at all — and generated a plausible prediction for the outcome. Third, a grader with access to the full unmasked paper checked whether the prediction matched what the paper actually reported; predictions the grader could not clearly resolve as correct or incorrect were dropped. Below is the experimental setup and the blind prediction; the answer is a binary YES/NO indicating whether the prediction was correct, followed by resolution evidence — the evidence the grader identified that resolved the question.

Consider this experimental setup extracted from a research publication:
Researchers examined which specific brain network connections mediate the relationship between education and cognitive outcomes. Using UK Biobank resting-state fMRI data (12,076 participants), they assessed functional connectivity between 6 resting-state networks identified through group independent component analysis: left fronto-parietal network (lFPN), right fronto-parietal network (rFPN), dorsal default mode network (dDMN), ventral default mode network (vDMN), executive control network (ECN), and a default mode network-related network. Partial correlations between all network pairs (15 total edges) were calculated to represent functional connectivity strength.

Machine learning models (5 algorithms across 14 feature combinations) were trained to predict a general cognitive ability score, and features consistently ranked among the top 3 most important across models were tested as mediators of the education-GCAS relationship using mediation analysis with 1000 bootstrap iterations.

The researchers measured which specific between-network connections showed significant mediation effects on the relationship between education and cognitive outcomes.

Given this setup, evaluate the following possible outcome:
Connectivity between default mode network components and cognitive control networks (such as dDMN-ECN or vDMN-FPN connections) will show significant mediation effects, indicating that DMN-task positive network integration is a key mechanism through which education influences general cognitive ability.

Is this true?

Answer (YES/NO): YES